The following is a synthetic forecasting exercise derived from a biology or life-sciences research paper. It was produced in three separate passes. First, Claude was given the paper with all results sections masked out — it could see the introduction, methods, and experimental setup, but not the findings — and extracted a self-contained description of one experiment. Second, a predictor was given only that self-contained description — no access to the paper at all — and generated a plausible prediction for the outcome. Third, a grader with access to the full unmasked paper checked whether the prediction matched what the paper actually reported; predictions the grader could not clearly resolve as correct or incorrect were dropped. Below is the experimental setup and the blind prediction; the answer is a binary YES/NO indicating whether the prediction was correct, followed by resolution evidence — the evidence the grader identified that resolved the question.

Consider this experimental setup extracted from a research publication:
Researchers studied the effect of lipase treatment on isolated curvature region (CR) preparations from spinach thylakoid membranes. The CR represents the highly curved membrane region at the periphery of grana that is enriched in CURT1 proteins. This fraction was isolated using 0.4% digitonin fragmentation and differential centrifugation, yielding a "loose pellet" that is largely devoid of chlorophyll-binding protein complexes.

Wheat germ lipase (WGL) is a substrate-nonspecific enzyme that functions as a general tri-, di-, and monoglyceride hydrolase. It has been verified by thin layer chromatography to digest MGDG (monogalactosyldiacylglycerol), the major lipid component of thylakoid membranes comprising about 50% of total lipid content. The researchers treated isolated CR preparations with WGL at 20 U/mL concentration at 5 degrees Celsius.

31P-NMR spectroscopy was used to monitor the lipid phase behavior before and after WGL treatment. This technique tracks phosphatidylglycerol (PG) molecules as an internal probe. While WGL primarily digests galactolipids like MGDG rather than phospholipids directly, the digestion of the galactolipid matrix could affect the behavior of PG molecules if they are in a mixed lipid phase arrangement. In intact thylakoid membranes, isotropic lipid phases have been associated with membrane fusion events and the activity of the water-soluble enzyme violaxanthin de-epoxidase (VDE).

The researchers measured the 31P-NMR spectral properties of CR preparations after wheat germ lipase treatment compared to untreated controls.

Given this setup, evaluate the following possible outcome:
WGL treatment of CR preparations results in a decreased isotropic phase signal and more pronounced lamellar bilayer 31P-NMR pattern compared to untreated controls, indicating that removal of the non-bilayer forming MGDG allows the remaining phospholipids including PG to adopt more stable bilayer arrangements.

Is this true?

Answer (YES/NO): NO